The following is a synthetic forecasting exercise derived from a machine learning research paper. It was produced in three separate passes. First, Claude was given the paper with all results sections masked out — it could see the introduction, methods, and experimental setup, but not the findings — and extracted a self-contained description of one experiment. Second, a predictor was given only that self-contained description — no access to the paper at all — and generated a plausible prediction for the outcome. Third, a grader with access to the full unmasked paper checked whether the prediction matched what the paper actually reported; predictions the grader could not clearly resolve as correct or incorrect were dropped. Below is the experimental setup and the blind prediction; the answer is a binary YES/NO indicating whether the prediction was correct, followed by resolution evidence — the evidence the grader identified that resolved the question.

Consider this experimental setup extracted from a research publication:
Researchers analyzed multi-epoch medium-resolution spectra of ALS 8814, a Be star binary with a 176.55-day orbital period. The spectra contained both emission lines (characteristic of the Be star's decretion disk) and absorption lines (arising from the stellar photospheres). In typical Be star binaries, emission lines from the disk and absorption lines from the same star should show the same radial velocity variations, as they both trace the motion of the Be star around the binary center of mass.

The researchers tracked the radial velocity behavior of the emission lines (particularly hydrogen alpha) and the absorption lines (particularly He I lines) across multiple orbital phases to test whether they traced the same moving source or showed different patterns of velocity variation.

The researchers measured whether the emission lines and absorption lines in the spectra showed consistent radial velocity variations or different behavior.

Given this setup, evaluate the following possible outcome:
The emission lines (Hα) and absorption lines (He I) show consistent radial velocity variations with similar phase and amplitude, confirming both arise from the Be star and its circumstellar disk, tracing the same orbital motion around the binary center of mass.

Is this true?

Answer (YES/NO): NO